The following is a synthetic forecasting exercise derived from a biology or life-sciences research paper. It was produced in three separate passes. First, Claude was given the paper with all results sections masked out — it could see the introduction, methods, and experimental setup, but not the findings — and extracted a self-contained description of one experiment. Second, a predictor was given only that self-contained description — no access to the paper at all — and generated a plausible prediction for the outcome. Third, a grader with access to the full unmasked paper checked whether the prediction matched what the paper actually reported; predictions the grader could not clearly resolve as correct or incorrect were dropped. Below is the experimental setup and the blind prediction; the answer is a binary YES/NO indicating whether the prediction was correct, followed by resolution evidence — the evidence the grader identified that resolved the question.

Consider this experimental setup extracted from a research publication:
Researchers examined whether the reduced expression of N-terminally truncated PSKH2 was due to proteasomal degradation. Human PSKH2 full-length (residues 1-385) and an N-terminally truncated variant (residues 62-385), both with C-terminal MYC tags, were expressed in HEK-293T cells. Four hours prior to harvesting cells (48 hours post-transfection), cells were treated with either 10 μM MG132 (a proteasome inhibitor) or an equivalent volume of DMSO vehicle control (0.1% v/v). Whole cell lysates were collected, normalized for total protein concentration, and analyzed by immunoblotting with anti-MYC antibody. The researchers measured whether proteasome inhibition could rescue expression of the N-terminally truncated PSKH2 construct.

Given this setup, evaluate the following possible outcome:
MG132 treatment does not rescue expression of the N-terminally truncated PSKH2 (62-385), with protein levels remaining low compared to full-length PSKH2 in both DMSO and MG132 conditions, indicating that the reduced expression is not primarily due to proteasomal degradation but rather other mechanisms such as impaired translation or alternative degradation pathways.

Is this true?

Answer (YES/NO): YES